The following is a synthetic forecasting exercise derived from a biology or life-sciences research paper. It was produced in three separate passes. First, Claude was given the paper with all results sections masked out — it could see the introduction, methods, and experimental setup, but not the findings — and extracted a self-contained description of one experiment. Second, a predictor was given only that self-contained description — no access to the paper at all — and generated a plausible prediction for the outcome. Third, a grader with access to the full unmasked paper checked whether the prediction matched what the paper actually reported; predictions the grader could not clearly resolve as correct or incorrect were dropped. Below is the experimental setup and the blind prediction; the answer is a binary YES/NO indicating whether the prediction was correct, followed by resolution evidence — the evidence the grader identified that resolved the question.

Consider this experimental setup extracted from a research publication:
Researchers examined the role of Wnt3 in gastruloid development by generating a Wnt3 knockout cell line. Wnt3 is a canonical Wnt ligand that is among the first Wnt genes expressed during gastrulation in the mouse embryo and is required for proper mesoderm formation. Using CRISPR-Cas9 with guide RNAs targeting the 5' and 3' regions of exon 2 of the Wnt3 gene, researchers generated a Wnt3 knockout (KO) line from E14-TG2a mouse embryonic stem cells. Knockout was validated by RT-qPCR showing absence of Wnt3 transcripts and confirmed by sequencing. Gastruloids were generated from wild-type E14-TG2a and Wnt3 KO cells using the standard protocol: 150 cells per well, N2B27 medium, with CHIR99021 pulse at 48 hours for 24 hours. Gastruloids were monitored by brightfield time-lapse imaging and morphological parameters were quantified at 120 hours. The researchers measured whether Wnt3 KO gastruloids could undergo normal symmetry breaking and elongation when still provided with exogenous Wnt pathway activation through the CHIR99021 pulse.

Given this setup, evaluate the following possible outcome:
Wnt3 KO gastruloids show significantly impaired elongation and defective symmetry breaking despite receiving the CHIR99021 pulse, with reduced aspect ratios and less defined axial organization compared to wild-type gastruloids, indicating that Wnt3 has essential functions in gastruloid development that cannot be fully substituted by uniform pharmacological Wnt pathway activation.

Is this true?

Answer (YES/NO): NO